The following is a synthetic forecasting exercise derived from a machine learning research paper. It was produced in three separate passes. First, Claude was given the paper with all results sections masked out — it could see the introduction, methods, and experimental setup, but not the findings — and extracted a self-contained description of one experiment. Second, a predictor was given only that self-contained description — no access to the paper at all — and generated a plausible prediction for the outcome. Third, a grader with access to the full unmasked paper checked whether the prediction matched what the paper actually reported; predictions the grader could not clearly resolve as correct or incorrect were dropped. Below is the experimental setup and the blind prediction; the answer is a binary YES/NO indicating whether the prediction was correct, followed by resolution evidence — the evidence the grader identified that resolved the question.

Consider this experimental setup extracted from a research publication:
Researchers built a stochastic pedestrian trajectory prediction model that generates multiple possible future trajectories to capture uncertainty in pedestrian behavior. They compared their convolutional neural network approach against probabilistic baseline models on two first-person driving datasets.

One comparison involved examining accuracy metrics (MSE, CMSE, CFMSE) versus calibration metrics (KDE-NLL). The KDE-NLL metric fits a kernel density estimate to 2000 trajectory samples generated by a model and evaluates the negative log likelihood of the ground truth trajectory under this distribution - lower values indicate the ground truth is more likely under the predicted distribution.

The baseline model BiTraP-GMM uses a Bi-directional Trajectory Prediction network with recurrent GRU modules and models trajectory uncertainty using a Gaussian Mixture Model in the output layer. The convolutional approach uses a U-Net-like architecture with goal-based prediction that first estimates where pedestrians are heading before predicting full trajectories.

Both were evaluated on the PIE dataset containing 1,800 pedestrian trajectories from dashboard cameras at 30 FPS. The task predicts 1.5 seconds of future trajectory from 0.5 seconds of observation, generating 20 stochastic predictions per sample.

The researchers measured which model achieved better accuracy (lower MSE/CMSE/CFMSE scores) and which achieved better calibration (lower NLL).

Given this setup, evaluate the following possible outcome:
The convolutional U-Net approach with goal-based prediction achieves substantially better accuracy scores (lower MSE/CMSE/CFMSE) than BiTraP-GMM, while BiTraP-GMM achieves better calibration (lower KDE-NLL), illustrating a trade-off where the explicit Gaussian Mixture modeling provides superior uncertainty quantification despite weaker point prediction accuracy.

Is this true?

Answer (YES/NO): YES